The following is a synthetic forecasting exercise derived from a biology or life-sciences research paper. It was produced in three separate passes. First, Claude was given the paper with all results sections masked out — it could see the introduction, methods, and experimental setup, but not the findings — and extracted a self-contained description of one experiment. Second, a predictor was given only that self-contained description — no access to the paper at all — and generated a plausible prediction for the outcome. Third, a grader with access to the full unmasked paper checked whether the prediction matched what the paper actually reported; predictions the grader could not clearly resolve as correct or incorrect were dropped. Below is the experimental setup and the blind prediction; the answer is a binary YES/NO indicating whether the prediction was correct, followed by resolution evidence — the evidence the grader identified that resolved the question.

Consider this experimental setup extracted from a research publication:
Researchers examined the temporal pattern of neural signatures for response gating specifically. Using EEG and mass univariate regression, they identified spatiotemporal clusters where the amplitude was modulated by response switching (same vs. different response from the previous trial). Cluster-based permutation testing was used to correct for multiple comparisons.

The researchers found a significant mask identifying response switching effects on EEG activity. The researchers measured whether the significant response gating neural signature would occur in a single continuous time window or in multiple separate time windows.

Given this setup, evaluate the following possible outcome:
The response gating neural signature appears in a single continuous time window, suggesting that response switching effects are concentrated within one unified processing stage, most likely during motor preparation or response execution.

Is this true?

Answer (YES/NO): NO